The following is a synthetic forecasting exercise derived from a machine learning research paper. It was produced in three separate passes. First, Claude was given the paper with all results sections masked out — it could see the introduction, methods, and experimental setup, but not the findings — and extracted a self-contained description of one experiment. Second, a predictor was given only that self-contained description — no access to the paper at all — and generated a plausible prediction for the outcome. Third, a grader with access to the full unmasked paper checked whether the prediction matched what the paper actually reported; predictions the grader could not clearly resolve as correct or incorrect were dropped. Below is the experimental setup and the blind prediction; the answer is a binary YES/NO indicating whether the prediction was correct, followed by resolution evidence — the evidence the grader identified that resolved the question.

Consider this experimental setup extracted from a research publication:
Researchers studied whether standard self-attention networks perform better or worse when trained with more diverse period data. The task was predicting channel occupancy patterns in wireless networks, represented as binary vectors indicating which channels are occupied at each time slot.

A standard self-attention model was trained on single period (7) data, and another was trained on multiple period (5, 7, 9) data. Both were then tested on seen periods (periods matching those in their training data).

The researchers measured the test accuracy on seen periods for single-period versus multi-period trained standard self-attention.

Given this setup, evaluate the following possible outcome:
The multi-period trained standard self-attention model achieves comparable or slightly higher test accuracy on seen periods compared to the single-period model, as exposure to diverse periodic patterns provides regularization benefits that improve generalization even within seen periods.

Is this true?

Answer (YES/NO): YES